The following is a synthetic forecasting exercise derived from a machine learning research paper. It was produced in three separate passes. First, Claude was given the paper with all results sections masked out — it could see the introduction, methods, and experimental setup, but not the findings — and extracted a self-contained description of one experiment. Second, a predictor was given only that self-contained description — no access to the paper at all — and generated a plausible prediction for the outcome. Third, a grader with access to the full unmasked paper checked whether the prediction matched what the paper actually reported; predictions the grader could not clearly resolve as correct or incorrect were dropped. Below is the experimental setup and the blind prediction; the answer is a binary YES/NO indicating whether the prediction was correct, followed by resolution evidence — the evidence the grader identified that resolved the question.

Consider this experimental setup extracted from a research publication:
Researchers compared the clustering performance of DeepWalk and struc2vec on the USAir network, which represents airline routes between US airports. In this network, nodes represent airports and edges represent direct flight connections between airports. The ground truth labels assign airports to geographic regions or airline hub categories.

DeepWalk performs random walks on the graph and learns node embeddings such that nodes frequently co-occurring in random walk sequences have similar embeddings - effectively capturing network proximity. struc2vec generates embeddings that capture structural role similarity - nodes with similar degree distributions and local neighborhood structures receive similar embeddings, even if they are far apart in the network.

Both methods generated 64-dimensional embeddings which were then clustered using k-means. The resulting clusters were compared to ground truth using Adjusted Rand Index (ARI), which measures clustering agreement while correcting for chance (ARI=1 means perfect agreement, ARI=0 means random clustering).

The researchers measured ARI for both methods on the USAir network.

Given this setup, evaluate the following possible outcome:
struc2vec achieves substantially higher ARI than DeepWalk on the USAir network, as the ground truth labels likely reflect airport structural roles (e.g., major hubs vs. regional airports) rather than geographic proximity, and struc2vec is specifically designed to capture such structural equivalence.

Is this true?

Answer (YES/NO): YES